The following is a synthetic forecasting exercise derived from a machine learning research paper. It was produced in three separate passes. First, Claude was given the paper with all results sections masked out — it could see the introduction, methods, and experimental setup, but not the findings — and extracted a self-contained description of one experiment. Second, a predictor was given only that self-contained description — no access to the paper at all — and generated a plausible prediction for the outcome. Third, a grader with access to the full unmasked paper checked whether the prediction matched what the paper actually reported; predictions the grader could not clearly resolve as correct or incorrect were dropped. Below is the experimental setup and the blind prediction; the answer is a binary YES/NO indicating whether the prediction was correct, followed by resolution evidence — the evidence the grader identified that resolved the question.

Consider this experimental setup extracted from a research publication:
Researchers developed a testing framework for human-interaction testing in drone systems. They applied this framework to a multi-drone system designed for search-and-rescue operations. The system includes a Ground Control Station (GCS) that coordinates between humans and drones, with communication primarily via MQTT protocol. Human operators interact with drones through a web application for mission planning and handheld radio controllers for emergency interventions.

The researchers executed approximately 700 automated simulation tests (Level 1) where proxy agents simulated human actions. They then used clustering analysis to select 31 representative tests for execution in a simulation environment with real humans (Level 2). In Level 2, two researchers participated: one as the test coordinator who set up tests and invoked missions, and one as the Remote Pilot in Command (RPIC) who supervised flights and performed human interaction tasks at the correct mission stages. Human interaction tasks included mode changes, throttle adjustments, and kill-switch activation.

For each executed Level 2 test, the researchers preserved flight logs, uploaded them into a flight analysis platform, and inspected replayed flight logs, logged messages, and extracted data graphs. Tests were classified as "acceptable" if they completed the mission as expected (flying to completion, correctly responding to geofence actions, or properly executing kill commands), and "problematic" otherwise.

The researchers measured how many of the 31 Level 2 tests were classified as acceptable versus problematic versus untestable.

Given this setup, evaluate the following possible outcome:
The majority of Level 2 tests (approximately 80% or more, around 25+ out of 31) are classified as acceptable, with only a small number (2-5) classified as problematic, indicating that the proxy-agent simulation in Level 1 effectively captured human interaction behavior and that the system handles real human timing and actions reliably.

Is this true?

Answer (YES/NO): NO